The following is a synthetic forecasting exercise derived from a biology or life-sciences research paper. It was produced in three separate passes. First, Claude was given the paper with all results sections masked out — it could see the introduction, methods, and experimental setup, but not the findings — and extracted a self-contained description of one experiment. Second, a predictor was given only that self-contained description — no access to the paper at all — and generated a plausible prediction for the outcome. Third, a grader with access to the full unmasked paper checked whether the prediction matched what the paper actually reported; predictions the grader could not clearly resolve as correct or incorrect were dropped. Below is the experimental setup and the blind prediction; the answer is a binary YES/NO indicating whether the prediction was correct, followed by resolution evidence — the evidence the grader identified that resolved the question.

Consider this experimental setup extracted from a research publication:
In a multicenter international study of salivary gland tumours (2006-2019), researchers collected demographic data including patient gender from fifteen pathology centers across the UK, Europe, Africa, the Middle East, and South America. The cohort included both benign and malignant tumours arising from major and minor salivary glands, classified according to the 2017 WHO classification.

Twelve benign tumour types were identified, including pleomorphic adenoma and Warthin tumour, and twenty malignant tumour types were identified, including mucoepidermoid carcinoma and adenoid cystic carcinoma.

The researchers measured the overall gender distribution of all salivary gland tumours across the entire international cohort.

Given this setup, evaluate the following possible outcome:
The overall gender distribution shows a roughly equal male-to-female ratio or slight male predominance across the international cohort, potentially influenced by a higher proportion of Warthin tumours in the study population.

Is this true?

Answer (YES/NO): NO